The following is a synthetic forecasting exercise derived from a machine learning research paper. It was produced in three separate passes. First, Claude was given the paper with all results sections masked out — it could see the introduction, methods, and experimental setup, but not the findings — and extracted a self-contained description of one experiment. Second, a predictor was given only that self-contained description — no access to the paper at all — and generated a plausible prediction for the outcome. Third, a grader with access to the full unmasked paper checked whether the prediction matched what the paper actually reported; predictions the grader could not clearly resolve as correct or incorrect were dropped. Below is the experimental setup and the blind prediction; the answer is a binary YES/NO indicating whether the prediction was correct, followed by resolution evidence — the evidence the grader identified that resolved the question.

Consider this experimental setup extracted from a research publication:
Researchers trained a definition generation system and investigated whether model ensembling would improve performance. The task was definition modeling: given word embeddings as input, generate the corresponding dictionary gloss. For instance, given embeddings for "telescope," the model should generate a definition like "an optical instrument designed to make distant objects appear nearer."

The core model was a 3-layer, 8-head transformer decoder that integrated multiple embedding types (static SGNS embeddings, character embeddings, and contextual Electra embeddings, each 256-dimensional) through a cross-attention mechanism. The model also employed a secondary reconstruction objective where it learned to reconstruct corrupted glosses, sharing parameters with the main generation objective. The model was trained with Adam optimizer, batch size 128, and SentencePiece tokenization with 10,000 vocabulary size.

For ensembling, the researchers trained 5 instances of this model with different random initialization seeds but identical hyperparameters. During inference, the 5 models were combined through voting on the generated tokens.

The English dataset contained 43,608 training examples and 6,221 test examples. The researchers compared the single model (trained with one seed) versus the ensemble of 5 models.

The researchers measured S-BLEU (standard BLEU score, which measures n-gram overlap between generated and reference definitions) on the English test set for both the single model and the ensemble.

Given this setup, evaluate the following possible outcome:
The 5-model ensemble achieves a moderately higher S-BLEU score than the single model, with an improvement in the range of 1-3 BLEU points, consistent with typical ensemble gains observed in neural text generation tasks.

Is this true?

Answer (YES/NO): NO